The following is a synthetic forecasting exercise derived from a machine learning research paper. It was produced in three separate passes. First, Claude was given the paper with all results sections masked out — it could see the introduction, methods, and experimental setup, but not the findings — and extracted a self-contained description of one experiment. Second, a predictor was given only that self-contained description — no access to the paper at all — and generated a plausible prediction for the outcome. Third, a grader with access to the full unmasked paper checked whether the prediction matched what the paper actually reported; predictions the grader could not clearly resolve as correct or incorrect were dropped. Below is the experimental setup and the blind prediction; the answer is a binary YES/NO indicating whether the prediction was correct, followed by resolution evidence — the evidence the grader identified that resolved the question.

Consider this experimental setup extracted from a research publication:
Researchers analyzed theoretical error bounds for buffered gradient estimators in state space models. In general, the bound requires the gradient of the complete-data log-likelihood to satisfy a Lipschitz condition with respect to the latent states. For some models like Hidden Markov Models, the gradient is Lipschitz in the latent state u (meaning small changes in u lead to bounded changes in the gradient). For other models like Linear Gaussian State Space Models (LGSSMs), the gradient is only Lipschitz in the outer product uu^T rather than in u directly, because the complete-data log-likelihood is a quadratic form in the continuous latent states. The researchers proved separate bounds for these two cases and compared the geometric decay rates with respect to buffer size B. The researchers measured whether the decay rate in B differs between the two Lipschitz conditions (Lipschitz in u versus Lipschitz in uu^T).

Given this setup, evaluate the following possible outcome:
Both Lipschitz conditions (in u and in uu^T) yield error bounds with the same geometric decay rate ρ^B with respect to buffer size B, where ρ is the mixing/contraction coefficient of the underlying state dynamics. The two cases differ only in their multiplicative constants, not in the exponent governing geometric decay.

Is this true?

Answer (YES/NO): NO